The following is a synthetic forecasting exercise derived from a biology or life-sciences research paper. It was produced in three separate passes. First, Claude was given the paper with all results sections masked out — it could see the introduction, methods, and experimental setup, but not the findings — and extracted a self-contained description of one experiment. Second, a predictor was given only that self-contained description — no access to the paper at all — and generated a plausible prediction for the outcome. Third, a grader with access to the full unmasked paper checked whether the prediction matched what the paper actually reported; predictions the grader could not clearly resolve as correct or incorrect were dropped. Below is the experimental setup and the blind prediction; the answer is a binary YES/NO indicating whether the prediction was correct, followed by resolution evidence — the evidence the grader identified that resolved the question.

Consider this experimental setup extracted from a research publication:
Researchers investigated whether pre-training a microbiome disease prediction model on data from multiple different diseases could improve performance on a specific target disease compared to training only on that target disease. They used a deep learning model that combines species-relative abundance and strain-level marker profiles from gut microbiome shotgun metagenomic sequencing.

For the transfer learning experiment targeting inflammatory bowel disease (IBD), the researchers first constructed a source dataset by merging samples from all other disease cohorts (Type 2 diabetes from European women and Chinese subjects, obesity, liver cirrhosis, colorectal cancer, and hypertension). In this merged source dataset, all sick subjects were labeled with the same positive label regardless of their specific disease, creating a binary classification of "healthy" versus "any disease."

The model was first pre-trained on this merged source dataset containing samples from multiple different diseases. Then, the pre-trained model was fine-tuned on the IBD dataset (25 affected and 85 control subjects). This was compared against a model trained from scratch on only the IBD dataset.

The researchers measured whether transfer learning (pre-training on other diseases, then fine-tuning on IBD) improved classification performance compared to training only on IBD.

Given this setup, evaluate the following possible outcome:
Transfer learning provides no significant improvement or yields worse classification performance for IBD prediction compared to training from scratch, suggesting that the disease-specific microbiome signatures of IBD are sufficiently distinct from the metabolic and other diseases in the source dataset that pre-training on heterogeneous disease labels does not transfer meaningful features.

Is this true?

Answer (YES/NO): YES